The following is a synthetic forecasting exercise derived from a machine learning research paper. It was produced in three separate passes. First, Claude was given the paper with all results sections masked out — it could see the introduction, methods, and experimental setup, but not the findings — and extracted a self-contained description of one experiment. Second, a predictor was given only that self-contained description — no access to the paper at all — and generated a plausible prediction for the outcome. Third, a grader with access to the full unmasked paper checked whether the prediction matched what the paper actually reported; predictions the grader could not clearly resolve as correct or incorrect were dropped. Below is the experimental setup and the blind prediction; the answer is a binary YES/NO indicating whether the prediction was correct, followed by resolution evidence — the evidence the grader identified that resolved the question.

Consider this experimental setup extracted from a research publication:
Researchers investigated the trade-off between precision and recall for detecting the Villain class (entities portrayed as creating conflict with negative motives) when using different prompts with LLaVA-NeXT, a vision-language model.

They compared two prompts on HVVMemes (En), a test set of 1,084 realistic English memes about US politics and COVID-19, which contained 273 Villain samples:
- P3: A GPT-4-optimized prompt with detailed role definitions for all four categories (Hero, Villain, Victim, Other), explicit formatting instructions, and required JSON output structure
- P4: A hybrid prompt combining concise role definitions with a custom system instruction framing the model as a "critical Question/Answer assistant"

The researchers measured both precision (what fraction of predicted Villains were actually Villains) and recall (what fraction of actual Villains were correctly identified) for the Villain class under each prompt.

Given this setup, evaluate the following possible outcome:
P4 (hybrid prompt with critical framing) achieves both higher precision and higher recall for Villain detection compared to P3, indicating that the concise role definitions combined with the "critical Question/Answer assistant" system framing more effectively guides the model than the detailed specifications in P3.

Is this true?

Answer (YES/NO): NO